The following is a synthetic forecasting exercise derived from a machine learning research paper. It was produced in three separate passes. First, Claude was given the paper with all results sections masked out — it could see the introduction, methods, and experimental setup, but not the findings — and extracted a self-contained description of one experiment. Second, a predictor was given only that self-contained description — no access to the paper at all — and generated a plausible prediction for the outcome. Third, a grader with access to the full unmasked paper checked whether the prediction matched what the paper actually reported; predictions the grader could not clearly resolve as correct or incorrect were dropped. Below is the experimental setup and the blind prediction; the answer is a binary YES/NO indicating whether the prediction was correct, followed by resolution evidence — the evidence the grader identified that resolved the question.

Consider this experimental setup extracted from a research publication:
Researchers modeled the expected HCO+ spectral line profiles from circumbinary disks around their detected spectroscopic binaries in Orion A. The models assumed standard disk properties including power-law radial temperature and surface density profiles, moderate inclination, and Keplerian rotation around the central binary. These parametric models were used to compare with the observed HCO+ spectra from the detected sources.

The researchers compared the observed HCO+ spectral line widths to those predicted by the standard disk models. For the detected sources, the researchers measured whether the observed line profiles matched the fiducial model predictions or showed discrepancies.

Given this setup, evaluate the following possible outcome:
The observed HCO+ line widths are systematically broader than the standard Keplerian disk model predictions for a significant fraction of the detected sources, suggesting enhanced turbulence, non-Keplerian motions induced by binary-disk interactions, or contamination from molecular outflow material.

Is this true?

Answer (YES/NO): NO